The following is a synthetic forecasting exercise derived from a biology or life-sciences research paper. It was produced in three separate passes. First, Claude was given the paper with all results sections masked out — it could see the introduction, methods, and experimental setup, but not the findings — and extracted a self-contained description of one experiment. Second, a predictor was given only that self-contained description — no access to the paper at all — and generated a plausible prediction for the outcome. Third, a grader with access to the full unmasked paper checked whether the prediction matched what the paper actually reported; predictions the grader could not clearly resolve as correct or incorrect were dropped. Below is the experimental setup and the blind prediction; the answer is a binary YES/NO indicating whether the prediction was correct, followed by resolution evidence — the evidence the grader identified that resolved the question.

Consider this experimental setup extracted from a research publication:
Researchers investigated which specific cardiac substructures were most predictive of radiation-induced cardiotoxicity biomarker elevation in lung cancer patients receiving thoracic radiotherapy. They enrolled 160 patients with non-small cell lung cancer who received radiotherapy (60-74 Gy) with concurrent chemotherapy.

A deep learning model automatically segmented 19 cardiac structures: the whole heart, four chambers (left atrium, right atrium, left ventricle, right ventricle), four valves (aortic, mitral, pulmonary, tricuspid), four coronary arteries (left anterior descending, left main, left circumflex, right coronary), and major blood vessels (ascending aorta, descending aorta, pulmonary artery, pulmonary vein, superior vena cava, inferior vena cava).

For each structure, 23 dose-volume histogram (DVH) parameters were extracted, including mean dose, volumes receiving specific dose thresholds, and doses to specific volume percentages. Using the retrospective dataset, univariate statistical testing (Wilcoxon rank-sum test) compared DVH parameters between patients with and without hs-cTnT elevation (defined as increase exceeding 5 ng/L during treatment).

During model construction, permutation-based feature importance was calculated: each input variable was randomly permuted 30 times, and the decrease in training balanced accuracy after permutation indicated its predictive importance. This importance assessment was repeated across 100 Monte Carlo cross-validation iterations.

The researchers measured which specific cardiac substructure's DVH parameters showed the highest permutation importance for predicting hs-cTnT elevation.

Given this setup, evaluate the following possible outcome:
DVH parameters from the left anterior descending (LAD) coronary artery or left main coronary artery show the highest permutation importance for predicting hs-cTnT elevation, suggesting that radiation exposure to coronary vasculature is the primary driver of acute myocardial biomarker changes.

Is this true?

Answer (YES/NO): YES